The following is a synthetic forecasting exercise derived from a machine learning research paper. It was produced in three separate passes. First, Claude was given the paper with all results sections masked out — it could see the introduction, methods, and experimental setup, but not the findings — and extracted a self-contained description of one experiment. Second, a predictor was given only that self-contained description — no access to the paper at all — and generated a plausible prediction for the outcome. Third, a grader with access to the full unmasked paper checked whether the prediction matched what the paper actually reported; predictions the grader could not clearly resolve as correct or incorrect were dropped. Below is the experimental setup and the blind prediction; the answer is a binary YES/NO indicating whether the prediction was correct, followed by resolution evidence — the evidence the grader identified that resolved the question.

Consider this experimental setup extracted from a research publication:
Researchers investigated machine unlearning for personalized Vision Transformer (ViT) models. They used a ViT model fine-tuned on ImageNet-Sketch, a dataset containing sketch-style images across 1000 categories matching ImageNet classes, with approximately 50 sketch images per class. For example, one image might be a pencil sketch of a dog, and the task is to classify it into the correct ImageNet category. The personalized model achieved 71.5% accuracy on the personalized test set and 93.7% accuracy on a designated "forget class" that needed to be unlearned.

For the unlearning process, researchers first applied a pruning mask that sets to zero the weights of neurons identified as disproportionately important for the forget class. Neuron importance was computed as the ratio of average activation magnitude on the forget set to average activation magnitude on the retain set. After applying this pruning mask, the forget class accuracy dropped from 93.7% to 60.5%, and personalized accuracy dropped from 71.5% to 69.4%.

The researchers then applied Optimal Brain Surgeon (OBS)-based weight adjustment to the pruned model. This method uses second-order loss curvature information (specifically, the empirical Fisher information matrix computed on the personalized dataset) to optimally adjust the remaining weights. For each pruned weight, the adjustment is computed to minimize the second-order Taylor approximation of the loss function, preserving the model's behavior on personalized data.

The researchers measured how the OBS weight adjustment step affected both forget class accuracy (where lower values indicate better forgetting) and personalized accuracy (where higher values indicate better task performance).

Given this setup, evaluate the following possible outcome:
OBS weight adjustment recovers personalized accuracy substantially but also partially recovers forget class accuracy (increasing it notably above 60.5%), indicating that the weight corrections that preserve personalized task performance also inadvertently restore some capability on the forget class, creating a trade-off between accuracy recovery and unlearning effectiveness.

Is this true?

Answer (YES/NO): NO